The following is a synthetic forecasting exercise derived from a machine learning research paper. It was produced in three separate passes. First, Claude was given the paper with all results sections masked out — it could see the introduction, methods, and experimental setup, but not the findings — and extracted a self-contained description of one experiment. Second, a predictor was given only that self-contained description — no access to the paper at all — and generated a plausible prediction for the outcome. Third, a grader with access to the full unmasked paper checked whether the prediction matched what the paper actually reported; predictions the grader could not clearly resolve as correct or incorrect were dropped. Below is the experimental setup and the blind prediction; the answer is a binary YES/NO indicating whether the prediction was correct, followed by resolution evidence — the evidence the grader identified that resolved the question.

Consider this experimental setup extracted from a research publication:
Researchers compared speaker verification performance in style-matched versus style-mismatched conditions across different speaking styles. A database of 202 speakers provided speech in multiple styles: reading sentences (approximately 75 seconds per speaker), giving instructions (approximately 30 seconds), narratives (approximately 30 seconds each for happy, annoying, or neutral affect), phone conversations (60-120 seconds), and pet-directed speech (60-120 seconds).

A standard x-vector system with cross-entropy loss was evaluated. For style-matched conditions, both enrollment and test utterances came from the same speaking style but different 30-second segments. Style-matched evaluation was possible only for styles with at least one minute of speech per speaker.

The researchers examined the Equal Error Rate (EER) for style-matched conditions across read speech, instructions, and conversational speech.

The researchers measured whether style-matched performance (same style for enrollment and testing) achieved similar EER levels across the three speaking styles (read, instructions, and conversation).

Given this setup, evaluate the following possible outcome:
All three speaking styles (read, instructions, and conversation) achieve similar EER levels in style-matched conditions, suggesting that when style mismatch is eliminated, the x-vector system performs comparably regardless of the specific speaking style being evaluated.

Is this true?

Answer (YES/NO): YES